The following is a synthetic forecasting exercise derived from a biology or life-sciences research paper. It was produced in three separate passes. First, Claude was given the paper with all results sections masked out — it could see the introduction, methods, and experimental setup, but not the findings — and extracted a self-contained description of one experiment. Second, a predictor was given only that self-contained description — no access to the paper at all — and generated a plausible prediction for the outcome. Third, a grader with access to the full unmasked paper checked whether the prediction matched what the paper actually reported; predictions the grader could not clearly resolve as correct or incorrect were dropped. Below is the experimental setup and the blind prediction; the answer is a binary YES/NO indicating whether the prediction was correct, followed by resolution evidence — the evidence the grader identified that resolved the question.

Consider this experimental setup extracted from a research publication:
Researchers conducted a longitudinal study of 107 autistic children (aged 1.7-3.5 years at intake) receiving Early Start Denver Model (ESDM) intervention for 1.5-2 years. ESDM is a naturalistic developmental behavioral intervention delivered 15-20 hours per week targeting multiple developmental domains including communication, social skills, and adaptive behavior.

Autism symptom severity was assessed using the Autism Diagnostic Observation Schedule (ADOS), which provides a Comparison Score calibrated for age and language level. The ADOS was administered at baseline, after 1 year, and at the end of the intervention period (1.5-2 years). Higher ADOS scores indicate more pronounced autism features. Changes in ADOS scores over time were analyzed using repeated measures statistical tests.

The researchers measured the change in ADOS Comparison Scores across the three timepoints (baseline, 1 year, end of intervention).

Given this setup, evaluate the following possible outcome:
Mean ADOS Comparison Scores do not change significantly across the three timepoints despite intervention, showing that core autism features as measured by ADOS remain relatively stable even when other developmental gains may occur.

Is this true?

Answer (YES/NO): NO